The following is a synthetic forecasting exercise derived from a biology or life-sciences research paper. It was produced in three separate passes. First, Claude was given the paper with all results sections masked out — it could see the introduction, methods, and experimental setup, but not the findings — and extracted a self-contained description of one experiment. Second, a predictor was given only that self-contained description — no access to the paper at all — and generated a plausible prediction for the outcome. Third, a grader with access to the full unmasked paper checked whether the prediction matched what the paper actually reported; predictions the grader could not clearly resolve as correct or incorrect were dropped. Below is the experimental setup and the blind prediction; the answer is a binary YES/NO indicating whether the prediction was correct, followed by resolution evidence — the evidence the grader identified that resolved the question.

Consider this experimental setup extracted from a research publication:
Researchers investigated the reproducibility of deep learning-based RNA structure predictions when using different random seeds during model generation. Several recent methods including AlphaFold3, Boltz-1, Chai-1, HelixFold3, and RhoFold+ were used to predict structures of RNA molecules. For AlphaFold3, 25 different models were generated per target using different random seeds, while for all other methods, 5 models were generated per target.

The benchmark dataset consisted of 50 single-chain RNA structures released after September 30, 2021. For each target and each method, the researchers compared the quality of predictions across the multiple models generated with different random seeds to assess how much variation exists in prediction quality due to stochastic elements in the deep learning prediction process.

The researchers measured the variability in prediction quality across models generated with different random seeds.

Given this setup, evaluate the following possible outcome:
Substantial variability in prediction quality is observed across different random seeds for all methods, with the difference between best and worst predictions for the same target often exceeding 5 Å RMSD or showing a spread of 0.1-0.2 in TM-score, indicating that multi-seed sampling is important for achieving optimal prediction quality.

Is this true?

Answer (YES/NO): NO